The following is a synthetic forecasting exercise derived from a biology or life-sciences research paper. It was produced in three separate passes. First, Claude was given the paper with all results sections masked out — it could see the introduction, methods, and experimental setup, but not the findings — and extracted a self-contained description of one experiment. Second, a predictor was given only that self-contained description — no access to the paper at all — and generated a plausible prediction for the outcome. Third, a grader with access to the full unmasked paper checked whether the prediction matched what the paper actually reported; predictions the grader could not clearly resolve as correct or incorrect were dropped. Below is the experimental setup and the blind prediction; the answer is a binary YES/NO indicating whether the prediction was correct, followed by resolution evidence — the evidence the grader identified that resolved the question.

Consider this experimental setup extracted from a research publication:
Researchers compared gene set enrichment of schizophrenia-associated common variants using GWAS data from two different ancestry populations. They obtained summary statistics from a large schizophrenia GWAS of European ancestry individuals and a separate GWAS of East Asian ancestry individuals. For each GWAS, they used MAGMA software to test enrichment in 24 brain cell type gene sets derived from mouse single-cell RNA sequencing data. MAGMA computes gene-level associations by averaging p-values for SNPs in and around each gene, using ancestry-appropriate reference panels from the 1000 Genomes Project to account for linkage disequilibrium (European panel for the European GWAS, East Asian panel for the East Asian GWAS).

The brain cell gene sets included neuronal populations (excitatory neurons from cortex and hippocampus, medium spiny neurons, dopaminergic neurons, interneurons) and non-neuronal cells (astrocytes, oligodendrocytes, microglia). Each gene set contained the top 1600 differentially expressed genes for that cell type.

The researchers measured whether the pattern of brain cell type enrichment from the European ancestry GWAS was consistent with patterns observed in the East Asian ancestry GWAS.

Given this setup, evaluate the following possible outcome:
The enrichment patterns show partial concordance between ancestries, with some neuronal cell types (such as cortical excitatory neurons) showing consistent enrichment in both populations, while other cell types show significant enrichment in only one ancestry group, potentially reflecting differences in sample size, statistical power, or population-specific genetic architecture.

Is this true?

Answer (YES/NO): YES